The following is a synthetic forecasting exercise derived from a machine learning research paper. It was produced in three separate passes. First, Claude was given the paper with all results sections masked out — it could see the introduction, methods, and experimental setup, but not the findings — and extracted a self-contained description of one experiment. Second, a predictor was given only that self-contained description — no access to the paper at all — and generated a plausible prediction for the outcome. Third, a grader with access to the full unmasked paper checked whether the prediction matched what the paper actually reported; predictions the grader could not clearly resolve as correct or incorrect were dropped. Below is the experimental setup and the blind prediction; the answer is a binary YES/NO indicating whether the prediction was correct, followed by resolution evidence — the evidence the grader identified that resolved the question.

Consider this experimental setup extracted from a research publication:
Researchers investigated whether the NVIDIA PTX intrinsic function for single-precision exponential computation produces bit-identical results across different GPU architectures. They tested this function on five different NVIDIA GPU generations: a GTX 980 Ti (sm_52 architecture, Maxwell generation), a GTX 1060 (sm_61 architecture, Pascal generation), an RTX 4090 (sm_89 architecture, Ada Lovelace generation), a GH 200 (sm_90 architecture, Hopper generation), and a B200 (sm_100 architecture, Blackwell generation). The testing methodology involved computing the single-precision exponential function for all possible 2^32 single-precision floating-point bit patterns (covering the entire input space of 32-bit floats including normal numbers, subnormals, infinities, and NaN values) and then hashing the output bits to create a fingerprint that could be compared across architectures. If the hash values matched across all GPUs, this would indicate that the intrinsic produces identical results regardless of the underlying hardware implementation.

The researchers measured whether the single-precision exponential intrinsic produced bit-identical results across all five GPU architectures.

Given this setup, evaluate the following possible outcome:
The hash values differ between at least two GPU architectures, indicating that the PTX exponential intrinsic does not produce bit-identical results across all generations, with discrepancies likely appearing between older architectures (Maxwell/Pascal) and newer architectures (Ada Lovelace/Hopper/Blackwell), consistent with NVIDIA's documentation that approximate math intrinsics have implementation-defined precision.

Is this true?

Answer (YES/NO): NO